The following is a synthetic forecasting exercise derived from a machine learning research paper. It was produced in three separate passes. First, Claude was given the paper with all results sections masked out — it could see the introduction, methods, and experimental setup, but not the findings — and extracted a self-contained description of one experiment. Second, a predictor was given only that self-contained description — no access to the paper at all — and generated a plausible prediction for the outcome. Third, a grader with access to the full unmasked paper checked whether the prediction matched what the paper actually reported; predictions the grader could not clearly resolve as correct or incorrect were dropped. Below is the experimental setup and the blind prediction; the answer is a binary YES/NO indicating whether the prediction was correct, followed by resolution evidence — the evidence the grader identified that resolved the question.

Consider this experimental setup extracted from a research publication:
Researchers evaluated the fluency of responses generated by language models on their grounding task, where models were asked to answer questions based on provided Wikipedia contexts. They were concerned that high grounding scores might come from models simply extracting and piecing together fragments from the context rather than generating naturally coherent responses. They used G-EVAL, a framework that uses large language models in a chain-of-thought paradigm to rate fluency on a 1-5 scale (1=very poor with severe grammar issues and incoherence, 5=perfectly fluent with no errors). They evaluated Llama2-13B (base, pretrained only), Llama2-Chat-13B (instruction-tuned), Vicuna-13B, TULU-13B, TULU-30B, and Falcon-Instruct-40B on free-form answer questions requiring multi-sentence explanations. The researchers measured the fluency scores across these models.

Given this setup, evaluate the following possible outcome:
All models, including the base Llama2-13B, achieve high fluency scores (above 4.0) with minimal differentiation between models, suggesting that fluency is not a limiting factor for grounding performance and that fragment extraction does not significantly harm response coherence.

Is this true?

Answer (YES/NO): NO